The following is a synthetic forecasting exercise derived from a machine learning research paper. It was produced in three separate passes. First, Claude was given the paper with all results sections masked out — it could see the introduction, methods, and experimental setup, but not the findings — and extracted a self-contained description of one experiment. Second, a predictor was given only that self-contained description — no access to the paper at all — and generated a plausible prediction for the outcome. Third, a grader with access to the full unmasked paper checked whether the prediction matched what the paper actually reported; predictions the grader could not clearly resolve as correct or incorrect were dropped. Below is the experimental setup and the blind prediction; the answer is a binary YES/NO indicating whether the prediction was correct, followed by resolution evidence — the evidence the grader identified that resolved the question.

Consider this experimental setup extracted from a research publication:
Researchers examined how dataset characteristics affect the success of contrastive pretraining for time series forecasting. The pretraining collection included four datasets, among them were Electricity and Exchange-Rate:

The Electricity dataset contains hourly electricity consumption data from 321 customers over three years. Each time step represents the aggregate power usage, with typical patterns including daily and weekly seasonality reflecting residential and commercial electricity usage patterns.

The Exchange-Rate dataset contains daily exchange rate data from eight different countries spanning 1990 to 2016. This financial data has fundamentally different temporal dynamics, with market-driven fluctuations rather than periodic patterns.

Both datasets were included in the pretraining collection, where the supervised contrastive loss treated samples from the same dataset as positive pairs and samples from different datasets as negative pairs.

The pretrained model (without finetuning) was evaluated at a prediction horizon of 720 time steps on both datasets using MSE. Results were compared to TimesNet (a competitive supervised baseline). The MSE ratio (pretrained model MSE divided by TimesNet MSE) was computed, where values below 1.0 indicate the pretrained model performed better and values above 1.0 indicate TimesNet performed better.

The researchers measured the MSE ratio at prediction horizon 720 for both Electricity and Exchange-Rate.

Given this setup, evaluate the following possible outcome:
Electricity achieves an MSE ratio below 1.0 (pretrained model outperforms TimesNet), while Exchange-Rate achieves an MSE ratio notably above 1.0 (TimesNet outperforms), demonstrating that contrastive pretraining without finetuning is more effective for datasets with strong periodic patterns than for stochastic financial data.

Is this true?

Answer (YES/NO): NO